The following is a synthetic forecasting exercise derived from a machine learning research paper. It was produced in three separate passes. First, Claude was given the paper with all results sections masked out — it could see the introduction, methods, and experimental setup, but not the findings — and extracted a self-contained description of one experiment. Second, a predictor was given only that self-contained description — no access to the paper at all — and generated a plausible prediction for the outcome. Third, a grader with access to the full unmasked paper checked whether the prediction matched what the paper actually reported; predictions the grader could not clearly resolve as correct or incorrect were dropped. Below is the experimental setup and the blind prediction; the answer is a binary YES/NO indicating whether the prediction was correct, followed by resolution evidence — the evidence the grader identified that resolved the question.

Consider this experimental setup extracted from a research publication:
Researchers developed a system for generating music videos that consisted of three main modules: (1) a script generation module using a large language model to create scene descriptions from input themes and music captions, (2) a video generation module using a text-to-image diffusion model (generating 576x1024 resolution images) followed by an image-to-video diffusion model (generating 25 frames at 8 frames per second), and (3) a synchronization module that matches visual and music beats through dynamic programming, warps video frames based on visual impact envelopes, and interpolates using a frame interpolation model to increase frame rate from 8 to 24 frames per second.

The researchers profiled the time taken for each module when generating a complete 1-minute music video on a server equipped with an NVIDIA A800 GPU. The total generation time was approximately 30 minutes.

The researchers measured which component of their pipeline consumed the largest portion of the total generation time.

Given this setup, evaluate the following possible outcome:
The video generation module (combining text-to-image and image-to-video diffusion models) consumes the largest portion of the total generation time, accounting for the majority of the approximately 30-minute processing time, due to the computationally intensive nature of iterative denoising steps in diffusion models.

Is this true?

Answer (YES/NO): YES